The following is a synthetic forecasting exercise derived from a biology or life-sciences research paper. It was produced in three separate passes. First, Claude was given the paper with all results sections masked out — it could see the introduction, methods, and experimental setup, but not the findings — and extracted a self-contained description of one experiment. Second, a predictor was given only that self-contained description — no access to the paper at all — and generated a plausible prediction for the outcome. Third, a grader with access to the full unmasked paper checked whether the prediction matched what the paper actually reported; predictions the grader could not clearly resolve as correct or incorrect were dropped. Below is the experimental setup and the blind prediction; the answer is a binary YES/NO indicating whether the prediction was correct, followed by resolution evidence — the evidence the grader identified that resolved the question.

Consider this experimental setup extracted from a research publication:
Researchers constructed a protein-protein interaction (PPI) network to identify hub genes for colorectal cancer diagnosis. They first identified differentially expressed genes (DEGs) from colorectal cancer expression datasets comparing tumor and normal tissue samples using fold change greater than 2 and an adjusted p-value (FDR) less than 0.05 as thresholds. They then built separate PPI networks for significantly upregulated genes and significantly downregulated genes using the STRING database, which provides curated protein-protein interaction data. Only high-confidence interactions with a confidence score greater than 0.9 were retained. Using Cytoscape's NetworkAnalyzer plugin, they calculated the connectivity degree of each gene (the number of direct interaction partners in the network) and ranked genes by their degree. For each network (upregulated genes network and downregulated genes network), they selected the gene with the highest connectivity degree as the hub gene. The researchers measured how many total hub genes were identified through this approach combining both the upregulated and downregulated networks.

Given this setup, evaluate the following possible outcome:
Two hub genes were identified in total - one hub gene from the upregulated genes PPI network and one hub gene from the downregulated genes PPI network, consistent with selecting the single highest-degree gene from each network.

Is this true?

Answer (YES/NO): YES